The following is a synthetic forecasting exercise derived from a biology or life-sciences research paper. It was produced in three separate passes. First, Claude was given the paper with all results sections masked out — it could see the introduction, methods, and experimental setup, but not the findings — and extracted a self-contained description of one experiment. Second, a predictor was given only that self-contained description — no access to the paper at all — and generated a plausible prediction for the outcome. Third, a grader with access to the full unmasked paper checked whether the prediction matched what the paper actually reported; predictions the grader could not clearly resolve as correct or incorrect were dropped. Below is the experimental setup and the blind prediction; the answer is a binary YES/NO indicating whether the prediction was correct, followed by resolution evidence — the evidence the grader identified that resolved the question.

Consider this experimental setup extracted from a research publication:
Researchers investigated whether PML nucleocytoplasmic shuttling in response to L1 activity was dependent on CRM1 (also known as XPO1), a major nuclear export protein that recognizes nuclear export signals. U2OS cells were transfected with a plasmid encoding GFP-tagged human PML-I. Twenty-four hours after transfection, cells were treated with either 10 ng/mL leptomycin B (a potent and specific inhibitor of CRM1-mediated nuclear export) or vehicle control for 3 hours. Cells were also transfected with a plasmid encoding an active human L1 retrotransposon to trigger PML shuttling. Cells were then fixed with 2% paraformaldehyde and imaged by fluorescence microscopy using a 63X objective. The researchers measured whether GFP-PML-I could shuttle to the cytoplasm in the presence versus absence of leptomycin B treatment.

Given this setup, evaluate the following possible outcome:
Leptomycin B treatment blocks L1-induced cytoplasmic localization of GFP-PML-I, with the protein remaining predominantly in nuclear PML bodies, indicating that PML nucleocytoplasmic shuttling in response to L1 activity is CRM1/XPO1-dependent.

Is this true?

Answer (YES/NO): YES